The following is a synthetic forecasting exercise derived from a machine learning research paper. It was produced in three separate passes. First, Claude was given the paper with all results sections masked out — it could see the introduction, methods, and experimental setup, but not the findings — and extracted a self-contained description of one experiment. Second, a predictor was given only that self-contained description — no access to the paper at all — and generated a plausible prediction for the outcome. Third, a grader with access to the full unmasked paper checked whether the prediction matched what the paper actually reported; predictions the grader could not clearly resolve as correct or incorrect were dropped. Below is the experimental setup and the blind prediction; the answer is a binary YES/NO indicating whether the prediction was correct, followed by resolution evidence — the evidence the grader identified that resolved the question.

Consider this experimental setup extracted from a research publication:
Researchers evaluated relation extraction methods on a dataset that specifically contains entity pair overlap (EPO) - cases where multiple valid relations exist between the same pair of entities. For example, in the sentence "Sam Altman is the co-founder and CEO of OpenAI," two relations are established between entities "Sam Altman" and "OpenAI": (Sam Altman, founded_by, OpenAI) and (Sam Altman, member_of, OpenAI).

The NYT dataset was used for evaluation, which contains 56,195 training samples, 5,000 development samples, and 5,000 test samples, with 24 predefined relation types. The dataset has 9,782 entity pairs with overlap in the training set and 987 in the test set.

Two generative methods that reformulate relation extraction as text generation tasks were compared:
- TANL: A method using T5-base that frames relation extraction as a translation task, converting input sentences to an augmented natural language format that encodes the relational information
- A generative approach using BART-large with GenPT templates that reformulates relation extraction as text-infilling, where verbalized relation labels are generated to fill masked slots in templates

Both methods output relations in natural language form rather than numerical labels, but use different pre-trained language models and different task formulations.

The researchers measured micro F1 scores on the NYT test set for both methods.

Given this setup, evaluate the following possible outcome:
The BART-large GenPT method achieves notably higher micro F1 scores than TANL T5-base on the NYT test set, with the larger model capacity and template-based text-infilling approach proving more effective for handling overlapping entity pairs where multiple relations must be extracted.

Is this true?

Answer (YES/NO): NO